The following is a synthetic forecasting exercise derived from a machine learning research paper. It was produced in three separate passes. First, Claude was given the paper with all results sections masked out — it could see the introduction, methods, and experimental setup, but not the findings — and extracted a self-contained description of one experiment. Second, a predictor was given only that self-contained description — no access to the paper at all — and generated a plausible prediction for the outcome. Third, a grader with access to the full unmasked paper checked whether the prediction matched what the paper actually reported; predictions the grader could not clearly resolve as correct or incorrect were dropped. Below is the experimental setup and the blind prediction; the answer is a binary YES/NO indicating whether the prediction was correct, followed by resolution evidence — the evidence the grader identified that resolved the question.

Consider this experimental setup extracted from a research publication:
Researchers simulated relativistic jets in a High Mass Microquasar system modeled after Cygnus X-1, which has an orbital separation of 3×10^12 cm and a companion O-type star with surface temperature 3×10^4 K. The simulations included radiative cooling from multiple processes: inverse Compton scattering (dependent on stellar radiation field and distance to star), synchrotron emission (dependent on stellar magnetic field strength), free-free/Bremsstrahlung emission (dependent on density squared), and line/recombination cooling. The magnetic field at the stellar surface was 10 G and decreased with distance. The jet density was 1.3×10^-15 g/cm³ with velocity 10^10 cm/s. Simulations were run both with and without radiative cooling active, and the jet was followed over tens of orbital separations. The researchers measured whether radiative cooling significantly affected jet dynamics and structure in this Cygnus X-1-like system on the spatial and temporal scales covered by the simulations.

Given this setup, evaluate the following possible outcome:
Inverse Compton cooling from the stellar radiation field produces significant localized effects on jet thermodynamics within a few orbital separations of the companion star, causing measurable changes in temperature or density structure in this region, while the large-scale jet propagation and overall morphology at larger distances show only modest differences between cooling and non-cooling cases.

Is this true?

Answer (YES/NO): NO